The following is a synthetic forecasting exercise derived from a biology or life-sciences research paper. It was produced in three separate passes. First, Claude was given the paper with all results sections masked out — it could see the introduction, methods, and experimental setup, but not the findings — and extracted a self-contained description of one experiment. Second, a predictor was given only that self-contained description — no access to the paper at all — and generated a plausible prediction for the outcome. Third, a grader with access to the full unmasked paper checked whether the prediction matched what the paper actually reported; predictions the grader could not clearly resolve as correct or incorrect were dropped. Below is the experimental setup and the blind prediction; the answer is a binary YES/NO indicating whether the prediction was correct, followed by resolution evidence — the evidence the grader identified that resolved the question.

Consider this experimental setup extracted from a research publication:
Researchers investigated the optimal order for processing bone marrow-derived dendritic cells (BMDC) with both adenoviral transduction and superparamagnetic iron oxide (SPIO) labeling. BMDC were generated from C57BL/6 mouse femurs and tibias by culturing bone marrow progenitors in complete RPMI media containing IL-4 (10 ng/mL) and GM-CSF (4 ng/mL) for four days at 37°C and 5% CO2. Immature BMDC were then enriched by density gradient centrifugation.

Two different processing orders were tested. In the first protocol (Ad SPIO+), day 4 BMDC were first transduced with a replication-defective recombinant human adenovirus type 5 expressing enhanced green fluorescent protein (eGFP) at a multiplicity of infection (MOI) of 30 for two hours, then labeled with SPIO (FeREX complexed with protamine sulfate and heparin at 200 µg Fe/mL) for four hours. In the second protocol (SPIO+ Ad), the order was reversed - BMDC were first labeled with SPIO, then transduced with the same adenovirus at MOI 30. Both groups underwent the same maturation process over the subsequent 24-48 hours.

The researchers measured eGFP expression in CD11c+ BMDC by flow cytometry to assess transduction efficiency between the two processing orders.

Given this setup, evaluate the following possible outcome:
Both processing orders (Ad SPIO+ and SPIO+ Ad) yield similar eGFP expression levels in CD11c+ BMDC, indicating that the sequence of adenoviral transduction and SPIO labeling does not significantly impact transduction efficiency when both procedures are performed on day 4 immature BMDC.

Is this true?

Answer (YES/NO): NO